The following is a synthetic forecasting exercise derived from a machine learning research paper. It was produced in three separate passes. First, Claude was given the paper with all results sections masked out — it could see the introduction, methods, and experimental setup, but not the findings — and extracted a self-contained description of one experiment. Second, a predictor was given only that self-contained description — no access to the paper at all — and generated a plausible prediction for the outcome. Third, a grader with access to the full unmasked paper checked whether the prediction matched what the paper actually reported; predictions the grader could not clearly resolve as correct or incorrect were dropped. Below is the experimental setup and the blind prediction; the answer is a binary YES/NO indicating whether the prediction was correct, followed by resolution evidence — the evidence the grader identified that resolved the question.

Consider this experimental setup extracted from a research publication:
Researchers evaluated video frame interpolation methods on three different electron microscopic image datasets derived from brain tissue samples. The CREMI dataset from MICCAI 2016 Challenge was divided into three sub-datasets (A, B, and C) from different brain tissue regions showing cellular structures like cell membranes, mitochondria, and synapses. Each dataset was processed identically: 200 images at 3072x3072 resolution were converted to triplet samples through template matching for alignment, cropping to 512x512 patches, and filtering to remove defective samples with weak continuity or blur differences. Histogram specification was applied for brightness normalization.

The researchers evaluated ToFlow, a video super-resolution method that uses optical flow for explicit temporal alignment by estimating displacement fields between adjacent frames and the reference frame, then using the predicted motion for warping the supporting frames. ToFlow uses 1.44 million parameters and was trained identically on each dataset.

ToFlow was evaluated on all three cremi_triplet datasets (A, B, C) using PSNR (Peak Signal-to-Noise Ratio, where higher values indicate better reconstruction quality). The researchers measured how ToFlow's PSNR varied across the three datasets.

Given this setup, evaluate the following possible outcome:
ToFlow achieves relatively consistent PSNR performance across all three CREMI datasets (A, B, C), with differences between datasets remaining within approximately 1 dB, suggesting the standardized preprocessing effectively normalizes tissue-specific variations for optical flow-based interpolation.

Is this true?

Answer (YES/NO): NO